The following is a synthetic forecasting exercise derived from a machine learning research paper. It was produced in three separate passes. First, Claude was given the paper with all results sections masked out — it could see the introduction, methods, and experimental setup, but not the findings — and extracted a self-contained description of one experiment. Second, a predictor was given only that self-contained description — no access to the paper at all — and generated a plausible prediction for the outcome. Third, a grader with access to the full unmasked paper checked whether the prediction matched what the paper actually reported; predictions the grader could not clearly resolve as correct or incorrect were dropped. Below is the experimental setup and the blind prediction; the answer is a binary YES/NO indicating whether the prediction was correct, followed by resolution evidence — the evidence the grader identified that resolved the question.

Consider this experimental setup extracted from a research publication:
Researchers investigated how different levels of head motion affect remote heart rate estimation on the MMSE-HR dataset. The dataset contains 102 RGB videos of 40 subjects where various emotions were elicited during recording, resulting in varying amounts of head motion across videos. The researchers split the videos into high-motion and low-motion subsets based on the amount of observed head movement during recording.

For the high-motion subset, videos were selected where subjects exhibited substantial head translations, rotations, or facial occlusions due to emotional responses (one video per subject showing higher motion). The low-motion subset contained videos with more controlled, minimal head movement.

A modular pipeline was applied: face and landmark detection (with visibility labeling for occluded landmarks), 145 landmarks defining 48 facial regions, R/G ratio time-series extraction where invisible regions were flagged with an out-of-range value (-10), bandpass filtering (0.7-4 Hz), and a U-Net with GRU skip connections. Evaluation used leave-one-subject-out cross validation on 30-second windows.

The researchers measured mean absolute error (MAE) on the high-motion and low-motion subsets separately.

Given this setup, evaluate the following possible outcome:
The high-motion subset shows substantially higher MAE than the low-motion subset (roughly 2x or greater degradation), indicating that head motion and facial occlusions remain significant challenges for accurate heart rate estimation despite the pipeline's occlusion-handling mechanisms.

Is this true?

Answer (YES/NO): YES